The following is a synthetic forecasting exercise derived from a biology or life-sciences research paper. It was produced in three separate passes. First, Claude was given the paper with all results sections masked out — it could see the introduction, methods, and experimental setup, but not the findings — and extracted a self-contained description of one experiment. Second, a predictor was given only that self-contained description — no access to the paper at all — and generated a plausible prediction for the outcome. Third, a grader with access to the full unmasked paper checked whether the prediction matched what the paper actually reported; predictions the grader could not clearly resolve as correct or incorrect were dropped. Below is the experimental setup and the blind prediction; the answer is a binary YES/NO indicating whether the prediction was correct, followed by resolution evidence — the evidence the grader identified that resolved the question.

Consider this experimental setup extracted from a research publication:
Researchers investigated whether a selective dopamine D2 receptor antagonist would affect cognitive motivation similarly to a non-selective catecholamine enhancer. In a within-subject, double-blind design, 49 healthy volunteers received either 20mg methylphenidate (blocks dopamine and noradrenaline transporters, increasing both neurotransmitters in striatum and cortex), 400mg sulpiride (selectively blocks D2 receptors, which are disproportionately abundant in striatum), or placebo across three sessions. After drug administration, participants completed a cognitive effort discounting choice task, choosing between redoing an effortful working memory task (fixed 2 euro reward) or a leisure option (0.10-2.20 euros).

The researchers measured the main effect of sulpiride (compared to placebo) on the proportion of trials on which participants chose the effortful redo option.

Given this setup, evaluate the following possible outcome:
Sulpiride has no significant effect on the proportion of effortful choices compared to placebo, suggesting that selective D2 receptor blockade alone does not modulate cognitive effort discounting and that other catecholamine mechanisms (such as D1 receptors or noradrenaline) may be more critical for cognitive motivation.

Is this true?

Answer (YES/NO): YES